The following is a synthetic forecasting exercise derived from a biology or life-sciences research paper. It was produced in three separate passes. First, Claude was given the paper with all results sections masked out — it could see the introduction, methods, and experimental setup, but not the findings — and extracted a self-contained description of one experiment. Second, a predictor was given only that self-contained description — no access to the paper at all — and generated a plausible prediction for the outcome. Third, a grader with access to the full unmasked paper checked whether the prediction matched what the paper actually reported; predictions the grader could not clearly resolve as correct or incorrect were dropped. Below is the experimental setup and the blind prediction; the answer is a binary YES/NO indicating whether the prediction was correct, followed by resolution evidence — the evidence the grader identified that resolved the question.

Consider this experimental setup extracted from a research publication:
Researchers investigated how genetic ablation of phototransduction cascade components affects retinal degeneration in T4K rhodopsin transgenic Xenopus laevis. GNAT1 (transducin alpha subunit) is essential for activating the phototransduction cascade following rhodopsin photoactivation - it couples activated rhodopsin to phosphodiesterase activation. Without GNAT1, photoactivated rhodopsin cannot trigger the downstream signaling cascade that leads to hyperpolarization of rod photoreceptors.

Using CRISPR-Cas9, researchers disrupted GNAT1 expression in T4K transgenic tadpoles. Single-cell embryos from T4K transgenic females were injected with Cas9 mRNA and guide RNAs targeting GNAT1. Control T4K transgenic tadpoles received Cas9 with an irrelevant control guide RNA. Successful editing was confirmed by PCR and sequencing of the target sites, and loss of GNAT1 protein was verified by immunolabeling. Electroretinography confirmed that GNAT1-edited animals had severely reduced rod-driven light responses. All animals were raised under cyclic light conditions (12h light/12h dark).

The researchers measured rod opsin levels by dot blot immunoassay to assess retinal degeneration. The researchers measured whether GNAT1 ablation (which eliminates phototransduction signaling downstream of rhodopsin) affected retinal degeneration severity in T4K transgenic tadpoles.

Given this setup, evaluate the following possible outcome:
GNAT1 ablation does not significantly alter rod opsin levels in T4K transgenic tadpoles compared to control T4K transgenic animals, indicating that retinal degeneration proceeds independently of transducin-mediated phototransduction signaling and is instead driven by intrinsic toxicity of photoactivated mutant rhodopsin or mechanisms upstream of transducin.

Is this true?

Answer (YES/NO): NO